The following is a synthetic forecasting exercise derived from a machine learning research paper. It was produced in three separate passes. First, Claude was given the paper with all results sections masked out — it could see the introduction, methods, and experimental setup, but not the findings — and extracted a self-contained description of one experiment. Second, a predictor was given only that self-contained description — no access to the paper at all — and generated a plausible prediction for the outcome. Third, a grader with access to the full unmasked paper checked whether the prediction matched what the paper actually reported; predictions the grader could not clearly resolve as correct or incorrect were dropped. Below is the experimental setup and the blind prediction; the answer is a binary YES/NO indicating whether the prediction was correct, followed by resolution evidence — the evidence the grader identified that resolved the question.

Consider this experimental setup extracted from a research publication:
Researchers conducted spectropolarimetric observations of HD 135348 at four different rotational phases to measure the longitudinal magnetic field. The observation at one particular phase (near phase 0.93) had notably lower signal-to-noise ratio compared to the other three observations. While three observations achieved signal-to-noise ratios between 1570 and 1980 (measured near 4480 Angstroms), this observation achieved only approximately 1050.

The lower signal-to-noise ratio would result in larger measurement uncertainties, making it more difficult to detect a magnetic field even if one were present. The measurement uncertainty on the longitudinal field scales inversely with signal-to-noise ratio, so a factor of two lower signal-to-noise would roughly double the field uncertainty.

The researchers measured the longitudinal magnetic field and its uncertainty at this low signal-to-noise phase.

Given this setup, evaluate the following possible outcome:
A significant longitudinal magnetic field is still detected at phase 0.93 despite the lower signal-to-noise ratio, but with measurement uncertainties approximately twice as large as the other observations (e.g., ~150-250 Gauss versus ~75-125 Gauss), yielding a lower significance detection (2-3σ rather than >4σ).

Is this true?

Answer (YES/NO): NO